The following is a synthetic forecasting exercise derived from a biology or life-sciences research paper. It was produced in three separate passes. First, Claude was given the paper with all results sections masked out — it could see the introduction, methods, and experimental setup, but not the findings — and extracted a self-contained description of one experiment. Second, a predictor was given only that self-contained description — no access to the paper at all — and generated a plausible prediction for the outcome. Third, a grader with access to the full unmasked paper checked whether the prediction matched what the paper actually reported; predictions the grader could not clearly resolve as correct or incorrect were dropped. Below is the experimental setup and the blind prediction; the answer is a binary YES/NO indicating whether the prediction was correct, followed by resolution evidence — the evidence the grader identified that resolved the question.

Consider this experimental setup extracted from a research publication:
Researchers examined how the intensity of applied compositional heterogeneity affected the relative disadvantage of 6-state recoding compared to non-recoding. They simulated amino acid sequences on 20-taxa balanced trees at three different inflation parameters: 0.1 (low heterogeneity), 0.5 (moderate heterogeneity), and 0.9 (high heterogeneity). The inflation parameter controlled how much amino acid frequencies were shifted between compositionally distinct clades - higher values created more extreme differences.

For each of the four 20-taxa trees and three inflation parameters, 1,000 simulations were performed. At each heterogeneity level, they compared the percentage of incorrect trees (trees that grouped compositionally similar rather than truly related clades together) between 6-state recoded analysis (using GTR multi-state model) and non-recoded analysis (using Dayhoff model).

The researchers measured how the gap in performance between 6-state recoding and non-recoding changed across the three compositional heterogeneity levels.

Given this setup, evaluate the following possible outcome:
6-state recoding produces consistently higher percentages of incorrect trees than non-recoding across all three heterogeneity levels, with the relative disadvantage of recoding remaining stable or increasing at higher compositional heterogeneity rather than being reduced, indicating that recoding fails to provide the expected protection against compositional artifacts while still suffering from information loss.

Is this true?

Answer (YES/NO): NO